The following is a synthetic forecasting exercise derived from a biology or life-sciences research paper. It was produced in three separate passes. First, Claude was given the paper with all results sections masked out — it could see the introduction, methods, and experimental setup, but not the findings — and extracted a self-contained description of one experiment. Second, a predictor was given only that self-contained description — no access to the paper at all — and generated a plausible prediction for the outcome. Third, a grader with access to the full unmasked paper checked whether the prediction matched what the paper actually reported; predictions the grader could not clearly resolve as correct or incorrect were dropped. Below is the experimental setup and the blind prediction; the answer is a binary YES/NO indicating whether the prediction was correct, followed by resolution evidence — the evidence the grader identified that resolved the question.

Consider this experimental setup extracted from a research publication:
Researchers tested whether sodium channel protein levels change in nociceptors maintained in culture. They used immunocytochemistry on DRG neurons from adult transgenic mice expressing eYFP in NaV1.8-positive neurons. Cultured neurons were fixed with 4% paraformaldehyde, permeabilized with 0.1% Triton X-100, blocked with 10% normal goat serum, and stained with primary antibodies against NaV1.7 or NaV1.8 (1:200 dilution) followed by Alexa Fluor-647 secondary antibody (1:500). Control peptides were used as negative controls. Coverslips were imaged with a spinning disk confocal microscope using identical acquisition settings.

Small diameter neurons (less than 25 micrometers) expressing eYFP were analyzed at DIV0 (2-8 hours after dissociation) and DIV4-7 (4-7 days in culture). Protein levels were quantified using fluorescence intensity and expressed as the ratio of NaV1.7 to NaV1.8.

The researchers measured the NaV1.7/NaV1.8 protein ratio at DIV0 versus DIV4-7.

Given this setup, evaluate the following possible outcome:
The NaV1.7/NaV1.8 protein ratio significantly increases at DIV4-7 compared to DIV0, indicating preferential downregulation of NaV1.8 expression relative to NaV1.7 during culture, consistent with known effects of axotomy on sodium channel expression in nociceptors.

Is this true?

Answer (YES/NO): YES